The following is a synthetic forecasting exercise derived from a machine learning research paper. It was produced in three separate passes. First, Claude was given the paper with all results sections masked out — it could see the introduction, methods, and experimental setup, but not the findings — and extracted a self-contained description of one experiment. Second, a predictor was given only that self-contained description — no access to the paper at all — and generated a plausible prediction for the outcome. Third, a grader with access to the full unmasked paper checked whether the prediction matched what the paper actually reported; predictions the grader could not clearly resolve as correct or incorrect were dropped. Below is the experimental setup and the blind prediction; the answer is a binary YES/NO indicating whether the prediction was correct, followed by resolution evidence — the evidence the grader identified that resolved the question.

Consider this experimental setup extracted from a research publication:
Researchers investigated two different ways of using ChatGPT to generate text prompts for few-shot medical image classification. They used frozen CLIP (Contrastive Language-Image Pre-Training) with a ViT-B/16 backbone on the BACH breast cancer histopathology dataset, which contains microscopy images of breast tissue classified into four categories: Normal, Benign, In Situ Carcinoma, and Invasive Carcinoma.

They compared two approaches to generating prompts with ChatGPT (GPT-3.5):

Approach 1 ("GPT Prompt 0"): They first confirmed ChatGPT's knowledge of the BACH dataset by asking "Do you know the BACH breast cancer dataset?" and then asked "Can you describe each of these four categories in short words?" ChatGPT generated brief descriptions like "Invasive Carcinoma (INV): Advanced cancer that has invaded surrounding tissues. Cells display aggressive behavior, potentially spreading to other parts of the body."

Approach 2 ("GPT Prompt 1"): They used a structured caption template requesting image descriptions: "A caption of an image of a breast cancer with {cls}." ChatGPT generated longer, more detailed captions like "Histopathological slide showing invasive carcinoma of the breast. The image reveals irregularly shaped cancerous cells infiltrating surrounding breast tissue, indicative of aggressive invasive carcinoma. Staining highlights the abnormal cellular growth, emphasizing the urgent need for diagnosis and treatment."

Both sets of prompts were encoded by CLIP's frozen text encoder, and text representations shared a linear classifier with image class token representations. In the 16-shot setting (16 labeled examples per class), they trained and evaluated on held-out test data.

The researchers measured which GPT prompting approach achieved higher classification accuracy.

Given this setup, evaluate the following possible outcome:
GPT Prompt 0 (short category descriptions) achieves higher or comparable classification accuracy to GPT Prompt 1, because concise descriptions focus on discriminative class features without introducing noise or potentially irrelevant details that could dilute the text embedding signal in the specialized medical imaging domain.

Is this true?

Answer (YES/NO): YES